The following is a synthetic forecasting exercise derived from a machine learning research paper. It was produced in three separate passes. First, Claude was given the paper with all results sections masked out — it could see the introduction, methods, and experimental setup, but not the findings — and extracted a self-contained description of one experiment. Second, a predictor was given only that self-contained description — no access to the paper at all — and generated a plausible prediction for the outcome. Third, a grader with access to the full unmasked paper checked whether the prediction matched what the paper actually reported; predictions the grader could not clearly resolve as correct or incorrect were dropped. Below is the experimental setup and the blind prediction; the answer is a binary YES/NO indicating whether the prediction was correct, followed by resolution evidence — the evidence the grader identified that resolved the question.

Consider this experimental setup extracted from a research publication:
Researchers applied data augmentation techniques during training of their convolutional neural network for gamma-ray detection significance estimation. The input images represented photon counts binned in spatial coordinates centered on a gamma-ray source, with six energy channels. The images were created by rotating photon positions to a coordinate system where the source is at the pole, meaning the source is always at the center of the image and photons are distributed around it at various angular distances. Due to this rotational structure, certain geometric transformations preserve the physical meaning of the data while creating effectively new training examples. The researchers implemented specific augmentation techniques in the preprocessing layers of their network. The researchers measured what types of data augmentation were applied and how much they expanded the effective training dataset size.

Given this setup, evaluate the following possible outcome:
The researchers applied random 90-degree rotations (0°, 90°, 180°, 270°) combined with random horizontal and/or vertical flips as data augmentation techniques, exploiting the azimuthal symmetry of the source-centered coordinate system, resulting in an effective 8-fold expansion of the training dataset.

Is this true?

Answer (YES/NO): NO